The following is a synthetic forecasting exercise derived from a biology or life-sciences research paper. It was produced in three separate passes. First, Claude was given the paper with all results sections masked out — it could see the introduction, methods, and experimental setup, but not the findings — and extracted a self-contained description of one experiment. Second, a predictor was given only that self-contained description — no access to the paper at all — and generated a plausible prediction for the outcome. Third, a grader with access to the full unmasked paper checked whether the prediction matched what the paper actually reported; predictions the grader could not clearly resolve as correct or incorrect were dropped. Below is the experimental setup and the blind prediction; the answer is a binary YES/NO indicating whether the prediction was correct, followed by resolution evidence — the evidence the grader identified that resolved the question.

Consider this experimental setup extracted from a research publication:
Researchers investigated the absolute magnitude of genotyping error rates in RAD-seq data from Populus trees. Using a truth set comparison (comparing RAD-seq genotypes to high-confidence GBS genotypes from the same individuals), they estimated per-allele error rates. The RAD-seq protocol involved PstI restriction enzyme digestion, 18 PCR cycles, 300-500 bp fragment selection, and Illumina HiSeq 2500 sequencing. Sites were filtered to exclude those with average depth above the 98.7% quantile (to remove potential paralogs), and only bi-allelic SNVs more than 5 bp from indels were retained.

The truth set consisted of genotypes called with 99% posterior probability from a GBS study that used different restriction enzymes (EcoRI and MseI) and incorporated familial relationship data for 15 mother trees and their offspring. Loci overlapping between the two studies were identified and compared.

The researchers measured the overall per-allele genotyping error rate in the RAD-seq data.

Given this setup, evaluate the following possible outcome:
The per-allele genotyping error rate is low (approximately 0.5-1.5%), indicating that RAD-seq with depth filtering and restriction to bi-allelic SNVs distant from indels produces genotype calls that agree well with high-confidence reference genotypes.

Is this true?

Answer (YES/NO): NO